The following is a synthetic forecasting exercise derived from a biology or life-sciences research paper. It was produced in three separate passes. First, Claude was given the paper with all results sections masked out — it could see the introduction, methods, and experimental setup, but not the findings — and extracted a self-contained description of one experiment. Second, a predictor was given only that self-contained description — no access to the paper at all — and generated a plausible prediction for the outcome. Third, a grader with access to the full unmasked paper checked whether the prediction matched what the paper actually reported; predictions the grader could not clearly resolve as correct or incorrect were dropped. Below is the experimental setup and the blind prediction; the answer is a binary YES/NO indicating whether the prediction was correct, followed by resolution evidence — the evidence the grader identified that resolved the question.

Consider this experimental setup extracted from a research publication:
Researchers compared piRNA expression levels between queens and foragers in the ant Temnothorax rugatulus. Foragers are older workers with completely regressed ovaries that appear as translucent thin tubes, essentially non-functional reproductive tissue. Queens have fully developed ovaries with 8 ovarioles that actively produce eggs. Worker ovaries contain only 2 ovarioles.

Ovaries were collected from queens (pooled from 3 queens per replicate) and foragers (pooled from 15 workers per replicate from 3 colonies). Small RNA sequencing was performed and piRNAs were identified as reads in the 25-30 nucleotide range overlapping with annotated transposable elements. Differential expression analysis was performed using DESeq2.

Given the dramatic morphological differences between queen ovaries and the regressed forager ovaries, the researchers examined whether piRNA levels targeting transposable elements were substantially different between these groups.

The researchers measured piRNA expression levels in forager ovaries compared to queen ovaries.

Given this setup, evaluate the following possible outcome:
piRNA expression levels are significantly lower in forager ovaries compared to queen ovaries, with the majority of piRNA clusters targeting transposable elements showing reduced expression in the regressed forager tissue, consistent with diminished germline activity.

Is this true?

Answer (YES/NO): NO